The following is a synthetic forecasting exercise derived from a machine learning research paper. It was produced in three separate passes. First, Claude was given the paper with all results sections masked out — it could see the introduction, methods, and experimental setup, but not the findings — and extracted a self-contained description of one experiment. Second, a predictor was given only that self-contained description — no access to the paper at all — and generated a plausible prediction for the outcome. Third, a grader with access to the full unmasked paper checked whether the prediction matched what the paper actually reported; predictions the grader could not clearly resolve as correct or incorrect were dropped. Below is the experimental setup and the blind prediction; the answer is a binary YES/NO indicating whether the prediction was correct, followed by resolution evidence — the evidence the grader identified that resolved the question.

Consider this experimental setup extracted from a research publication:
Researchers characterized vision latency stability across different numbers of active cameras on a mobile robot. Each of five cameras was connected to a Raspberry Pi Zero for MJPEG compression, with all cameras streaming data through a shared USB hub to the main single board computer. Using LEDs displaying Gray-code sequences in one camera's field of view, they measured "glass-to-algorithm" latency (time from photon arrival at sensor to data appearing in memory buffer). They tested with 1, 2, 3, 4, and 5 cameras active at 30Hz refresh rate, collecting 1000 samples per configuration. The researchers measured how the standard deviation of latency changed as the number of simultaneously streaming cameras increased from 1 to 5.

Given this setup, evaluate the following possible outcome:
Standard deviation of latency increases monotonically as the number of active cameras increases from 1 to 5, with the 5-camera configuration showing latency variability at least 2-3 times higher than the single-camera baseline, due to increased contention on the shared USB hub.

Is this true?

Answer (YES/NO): NO